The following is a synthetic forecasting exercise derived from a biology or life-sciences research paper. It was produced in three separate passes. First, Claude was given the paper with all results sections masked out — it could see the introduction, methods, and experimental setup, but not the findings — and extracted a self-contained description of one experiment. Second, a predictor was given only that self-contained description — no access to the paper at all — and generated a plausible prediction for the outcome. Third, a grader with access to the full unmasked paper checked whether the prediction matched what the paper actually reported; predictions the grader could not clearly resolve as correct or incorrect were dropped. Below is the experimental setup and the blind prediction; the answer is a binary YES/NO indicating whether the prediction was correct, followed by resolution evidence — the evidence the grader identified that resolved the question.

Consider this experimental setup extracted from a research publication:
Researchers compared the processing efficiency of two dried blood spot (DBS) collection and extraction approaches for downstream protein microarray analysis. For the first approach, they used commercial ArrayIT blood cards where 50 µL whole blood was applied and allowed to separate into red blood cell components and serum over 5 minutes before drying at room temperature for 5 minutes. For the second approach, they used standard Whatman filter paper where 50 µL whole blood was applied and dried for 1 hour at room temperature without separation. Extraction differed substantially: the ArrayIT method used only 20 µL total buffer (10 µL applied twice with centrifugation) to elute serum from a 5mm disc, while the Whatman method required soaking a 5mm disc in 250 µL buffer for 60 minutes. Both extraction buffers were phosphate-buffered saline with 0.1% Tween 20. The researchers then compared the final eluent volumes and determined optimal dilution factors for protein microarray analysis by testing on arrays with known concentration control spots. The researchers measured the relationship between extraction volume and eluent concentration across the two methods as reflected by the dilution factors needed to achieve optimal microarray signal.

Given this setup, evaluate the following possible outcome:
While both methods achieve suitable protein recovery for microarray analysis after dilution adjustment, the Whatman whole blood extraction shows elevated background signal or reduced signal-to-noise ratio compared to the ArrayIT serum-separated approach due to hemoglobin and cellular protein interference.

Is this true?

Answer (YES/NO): NO